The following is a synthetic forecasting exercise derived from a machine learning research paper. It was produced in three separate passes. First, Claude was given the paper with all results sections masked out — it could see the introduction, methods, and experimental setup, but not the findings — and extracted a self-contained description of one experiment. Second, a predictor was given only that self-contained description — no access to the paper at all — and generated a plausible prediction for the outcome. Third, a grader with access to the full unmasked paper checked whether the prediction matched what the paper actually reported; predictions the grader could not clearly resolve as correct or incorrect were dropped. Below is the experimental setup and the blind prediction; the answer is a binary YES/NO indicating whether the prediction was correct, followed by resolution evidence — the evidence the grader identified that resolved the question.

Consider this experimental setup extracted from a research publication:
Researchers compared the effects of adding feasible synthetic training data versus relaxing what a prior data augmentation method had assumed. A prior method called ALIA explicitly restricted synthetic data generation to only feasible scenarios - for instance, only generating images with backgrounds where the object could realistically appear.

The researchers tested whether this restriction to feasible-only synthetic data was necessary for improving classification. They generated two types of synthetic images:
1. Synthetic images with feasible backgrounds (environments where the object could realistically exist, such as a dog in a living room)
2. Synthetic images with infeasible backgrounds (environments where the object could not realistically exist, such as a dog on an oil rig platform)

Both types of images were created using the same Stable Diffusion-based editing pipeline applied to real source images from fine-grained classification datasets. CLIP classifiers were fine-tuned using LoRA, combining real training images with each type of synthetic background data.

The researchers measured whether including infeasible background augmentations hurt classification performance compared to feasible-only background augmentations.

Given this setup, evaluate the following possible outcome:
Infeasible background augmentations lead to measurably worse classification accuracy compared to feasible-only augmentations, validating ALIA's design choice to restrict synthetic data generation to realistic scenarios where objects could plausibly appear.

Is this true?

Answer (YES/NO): NO